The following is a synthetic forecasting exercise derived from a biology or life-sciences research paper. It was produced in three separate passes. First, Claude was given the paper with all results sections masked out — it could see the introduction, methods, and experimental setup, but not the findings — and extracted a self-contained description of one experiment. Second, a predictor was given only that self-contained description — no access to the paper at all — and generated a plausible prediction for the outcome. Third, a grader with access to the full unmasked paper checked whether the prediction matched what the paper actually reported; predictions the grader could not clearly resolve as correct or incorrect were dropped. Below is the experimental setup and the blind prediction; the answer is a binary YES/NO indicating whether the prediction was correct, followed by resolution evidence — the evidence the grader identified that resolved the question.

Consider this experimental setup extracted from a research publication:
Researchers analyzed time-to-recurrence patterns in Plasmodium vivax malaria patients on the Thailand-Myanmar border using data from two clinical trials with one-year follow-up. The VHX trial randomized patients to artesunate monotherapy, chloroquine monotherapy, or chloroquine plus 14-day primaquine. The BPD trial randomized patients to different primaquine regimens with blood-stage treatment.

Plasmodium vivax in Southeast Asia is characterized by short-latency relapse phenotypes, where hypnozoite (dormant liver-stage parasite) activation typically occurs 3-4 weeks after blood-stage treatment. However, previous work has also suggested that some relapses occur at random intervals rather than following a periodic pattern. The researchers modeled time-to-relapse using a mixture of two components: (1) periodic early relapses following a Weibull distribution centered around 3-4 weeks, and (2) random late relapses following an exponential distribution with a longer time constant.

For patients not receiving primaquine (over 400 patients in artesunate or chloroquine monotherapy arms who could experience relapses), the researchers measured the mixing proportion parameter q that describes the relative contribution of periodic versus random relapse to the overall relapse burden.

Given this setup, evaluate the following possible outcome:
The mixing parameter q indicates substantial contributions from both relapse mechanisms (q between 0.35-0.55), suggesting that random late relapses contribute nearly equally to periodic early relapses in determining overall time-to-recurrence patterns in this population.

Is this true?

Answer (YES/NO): NO